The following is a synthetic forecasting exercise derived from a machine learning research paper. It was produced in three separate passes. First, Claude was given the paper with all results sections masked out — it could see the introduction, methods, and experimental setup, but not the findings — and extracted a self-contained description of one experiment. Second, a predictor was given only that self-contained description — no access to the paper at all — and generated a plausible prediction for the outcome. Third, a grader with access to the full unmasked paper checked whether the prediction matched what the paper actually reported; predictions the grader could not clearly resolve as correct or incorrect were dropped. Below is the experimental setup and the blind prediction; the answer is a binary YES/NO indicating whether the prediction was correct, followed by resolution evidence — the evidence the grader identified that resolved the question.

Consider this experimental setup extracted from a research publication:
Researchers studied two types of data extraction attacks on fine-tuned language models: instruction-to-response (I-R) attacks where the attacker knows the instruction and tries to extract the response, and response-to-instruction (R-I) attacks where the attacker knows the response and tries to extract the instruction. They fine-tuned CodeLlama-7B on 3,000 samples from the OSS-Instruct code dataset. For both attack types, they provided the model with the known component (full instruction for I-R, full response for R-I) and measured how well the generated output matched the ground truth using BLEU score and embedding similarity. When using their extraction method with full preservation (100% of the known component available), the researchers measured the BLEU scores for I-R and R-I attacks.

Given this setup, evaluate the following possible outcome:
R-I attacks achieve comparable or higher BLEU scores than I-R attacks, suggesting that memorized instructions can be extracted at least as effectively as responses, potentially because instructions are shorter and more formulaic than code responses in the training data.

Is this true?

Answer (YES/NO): NO